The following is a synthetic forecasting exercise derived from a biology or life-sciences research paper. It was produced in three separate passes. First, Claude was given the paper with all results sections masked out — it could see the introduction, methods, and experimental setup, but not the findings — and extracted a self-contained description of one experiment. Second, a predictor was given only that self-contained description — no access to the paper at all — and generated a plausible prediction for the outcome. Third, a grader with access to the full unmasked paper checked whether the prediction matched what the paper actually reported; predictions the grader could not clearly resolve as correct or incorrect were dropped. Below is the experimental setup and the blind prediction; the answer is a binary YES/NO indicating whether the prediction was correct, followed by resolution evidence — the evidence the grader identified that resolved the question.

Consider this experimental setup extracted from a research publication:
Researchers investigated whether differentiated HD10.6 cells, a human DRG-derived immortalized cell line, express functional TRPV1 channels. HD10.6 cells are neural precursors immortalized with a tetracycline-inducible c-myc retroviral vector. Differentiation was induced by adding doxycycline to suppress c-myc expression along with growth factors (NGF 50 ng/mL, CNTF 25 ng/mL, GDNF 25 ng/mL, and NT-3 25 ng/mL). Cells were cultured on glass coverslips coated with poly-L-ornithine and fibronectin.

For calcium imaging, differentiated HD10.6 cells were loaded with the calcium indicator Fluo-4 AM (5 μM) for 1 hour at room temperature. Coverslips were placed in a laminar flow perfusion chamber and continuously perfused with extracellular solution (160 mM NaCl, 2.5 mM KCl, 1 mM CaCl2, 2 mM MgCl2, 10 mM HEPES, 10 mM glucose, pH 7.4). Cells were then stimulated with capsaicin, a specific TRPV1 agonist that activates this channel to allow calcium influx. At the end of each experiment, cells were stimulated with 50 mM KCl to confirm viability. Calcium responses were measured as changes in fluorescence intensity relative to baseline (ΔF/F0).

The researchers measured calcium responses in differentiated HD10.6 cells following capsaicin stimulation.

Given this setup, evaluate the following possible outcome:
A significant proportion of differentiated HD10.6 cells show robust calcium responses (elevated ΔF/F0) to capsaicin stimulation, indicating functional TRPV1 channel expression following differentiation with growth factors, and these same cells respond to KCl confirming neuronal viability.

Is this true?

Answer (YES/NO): YES